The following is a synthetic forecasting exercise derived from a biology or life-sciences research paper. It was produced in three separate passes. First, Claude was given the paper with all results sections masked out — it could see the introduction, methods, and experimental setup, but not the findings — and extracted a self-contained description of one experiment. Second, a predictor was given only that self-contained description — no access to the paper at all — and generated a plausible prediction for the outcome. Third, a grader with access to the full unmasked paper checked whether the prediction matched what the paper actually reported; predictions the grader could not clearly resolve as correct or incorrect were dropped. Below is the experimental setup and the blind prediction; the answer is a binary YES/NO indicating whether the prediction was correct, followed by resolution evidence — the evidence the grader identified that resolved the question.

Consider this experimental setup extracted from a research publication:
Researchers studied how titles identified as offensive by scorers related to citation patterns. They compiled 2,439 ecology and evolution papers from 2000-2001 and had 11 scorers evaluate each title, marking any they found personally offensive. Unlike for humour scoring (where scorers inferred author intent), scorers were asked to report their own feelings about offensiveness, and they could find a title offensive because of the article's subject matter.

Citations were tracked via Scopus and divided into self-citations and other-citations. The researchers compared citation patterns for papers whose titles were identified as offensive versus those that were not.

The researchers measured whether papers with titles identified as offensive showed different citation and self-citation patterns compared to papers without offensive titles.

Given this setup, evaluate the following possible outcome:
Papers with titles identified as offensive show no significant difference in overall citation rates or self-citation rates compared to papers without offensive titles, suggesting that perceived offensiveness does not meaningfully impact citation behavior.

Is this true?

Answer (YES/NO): NO